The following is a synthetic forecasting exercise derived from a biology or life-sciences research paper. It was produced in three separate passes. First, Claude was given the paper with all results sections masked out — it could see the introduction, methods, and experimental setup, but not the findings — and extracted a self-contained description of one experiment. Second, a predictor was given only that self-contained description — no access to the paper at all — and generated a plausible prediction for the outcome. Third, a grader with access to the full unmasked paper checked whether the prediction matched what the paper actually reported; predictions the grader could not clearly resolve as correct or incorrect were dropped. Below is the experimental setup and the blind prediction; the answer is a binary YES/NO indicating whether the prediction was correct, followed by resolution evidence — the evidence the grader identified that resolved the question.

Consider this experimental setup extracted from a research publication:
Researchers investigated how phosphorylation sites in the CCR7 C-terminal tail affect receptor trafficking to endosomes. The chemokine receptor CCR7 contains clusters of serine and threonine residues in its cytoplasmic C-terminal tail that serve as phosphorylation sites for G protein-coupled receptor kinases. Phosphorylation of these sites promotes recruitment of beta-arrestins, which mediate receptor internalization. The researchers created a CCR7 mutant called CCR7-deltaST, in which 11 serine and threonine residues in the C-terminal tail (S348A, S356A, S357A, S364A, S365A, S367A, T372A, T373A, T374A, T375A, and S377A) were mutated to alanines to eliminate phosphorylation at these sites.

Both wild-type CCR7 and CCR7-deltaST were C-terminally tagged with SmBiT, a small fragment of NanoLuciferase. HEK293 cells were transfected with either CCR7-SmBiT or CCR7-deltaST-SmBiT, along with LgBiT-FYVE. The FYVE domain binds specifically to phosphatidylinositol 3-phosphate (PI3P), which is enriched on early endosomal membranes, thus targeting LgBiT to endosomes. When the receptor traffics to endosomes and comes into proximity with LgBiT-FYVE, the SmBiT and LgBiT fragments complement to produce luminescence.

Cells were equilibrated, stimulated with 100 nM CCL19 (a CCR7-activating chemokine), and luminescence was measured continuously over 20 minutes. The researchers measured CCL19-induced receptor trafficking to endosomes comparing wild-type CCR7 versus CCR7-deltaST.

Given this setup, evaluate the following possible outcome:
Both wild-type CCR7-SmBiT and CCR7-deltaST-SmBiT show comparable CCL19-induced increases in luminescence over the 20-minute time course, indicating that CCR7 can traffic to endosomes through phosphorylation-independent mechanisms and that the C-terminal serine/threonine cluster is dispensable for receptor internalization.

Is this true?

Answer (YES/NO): NO